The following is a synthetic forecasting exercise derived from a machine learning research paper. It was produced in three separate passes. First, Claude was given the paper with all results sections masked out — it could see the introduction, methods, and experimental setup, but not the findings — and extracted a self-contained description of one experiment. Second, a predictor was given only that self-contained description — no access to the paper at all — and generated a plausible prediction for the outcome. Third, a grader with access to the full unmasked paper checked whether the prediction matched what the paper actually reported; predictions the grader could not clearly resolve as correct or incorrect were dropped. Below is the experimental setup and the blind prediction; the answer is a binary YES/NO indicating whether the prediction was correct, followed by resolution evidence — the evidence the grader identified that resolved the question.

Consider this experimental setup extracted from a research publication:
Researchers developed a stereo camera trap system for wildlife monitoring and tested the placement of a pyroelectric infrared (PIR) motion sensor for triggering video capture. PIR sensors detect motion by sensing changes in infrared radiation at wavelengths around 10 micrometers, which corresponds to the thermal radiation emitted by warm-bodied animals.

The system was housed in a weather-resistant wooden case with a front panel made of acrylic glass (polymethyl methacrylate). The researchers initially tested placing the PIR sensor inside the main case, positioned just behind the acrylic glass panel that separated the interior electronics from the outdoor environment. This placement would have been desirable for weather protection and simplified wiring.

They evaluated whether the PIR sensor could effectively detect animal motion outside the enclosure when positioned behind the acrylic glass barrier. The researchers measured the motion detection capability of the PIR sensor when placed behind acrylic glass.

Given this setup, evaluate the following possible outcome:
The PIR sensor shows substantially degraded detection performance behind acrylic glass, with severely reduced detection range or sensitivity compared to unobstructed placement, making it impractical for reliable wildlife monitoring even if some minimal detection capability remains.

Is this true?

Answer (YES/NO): YES